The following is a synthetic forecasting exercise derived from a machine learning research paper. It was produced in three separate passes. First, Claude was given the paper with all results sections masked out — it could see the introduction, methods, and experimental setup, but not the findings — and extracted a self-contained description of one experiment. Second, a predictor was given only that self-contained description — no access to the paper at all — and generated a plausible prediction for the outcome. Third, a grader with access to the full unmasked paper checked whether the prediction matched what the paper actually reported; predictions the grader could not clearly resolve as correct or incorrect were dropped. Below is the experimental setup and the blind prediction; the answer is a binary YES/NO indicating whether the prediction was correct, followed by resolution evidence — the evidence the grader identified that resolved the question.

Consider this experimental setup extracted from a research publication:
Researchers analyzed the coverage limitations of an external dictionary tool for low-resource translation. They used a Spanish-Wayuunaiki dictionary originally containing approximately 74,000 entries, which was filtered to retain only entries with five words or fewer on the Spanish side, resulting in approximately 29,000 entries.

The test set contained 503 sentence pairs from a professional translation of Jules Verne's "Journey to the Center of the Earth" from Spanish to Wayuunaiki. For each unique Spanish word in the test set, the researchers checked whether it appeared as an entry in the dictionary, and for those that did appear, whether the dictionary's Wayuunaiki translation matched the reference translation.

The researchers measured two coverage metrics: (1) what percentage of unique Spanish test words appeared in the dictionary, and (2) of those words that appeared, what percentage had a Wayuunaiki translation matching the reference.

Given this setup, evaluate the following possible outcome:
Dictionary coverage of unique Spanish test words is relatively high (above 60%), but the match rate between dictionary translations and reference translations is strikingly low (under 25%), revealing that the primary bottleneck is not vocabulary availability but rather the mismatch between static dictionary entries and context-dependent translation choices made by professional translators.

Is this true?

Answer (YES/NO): NO